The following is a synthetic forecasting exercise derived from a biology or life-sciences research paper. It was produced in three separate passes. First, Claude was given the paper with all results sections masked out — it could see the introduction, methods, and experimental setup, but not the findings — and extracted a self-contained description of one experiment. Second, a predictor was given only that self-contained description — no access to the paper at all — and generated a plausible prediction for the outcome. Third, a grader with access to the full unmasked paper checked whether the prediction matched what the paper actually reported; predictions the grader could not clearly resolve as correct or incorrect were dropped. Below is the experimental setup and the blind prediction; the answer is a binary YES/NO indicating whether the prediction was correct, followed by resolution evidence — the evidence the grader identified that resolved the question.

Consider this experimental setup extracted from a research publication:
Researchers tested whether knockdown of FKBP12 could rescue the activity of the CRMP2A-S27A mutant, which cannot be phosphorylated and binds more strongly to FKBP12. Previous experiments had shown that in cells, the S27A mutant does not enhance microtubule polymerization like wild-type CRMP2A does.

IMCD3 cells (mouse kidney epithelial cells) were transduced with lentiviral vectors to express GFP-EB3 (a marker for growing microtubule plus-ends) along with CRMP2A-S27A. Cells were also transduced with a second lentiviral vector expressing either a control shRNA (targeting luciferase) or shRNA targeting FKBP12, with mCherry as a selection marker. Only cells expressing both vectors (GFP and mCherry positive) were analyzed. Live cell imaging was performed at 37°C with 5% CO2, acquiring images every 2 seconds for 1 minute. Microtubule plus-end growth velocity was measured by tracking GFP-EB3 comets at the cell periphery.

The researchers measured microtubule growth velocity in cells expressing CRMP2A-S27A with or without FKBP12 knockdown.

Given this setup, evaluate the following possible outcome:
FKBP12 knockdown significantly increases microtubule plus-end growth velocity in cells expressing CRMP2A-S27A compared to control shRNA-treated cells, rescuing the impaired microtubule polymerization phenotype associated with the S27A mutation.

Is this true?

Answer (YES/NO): YES